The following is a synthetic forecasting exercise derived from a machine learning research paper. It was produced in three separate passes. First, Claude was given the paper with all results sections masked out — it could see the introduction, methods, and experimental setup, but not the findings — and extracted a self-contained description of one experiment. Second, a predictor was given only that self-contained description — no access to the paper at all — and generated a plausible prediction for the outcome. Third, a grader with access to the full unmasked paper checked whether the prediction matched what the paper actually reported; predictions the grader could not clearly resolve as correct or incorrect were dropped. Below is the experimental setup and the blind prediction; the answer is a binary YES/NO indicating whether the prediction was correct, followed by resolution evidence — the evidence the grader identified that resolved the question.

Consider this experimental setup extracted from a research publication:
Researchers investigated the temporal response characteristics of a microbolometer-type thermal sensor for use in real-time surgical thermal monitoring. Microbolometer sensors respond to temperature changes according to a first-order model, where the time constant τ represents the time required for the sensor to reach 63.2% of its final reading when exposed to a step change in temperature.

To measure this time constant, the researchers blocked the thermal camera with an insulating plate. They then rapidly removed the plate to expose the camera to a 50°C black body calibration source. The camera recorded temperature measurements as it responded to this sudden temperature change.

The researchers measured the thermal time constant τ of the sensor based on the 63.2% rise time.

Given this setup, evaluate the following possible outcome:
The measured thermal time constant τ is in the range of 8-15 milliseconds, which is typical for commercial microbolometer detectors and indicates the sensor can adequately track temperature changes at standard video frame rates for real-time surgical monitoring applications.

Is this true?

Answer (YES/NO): NO